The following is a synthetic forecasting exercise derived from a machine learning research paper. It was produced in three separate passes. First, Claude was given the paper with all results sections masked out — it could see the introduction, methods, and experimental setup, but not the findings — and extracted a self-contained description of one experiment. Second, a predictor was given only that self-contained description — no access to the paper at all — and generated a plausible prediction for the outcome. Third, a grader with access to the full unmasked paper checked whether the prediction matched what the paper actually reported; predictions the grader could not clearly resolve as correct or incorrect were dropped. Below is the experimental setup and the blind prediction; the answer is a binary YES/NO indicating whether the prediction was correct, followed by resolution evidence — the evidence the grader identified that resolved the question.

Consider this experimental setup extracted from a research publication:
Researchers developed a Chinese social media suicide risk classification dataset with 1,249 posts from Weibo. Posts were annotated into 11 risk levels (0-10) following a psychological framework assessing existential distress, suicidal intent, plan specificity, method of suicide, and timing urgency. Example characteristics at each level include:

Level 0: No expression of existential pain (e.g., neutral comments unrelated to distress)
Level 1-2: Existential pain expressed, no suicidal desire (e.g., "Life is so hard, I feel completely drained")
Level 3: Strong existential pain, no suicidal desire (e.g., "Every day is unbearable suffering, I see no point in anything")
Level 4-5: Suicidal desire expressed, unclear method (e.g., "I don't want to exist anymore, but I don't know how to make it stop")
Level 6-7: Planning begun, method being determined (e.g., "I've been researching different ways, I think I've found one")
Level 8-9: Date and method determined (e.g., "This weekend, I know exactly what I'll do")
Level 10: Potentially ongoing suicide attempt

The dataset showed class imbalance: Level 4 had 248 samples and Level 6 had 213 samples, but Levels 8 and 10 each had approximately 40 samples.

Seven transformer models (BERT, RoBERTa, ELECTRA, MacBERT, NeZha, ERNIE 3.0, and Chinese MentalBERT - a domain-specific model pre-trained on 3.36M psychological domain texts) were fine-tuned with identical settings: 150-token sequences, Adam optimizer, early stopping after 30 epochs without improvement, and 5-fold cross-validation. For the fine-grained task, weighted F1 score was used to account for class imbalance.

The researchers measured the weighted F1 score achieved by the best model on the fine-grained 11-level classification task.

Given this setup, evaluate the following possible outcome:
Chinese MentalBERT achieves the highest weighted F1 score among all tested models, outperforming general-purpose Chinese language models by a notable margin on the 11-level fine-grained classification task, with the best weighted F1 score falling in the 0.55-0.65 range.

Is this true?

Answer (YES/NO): NO